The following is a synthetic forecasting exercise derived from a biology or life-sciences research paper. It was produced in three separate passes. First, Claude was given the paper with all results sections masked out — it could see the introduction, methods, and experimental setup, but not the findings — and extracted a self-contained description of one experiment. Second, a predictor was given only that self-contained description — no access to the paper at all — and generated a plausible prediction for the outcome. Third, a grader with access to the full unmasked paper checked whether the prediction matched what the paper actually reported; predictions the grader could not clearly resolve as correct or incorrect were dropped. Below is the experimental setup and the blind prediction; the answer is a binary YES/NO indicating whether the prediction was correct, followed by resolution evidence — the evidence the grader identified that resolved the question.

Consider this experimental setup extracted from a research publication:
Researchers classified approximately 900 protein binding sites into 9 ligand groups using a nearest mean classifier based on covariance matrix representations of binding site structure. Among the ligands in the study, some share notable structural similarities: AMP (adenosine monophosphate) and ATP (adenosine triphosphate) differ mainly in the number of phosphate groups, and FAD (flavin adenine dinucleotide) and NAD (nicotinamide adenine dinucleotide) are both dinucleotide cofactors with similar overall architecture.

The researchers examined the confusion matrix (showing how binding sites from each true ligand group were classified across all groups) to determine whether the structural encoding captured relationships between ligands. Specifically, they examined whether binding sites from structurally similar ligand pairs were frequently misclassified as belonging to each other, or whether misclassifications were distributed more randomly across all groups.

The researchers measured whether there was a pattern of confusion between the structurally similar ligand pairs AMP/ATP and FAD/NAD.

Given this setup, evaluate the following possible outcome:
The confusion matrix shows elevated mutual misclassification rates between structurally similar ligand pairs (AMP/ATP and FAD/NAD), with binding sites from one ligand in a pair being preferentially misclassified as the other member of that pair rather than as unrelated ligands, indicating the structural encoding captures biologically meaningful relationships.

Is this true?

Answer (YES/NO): YES